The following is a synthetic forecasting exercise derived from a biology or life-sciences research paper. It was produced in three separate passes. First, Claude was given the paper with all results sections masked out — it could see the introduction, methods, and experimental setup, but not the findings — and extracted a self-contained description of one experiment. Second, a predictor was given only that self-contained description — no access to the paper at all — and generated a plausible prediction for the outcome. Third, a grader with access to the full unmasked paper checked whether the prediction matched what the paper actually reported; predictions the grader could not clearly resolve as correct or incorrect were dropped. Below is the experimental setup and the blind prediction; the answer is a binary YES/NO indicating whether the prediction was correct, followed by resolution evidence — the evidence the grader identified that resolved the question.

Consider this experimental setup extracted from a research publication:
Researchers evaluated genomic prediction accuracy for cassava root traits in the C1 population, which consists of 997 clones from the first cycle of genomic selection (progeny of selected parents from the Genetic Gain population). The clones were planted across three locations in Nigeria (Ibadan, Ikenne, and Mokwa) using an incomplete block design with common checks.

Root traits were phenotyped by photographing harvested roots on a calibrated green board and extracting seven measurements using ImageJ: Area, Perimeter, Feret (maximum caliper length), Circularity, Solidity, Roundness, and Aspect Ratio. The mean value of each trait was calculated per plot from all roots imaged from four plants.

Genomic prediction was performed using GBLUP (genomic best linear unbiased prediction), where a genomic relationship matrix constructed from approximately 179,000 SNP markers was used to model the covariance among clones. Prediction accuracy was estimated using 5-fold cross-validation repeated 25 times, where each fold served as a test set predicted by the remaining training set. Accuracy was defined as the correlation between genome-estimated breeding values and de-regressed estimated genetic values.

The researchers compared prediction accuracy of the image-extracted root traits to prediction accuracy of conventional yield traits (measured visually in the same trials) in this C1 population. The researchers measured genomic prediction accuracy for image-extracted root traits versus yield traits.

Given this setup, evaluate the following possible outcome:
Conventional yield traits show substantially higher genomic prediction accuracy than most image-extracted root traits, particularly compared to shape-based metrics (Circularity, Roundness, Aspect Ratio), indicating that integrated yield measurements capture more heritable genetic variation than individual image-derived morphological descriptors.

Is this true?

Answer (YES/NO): NO